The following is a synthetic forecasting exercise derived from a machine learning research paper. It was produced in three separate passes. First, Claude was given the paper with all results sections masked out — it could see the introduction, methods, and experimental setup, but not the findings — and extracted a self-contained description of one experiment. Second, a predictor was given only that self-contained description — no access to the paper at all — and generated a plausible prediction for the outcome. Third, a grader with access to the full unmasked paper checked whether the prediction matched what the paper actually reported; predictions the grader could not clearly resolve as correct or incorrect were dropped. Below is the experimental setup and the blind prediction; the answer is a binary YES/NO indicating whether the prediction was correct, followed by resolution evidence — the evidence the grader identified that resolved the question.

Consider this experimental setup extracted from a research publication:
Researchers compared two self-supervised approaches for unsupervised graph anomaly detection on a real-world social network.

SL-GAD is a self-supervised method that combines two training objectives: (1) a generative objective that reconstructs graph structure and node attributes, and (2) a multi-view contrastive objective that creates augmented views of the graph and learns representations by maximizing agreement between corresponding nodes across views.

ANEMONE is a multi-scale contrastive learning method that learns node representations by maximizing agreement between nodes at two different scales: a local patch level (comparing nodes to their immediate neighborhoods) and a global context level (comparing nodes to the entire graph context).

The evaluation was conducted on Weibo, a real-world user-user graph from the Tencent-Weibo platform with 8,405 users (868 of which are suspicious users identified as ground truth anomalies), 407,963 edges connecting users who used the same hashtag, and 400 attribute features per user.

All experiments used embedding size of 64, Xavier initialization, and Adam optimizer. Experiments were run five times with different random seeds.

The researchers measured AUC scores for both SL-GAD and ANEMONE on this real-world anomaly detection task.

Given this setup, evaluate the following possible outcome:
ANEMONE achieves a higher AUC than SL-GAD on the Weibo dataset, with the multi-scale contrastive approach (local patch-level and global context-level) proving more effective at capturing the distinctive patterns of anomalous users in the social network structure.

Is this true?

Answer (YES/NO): NO